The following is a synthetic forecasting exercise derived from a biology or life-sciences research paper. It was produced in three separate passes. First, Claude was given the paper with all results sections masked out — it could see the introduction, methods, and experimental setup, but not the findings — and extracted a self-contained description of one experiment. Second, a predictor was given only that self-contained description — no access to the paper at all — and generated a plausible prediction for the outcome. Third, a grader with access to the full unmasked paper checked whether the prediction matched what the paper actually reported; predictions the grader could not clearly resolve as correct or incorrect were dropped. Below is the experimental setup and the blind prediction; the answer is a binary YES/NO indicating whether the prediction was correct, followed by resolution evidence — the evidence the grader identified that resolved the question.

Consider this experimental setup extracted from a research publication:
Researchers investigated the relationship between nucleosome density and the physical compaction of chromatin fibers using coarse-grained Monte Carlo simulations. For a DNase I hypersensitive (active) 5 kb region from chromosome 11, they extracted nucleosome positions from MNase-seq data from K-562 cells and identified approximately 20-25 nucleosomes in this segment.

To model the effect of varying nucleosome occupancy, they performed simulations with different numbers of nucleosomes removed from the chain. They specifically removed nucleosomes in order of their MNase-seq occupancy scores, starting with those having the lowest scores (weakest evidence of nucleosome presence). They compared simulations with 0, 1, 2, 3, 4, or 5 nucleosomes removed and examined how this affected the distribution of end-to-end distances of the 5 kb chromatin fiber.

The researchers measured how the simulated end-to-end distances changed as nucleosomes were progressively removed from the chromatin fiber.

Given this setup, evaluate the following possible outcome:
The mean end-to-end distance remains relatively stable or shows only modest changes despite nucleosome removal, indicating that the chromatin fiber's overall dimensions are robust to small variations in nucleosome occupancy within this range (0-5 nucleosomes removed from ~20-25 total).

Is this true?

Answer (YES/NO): NO